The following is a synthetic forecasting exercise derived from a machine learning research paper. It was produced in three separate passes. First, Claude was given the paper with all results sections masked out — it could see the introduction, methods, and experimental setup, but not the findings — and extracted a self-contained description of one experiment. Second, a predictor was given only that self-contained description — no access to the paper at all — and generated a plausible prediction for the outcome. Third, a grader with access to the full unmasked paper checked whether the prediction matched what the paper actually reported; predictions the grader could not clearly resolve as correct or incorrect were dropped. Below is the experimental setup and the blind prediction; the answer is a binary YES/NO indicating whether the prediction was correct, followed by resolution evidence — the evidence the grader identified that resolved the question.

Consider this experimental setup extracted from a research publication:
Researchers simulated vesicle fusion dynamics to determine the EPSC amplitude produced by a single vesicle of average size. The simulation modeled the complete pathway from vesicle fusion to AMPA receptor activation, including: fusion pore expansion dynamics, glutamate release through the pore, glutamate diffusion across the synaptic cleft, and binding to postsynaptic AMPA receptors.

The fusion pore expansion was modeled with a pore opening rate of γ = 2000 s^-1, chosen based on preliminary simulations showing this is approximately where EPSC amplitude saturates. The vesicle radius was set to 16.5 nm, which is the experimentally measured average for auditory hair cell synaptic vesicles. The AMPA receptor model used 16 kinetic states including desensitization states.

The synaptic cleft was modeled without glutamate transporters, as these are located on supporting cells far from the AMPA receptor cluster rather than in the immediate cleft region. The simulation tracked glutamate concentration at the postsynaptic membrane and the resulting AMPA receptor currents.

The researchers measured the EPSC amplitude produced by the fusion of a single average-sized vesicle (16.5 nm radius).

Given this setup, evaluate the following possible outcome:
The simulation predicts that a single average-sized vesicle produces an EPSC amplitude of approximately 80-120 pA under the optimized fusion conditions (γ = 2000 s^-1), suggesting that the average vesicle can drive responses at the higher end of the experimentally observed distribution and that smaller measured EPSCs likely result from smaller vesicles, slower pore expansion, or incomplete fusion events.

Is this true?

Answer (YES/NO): NO